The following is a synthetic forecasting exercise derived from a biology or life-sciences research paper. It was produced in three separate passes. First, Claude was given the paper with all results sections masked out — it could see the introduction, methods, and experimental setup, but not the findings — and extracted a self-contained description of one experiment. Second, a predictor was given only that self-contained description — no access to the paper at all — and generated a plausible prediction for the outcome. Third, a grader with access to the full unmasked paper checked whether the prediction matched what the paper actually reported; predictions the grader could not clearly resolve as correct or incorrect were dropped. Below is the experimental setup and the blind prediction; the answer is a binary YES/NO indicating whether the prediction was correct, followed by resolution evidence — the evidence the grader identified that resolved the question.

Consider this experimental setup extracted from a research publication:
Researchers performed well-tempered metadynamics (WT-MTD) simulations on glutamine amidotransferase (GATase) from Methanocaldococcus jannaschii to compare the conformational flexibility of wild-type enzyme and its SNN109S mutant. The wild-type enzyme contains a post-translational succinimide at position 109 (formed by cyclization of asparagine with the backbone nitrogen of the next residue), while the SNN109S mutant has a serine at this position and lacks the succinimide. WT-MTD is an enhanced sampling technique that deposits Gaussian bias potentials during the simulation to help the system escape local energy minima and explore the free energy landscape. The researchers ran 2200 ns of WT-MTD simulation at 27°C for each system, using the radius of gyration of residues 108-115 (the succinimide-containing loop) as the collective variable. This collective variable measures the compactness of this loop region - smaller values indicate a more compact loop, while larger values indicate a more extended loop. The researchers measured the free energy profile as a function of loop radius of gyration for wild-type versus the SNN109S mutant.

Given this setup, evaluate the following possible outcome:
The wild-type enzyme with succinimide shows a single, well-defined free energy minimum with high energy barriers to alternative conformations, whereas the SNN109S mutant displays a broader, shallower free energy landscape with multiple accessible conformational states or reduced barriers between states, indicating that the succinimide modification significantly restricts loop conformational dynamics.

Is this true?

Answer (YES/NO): YES